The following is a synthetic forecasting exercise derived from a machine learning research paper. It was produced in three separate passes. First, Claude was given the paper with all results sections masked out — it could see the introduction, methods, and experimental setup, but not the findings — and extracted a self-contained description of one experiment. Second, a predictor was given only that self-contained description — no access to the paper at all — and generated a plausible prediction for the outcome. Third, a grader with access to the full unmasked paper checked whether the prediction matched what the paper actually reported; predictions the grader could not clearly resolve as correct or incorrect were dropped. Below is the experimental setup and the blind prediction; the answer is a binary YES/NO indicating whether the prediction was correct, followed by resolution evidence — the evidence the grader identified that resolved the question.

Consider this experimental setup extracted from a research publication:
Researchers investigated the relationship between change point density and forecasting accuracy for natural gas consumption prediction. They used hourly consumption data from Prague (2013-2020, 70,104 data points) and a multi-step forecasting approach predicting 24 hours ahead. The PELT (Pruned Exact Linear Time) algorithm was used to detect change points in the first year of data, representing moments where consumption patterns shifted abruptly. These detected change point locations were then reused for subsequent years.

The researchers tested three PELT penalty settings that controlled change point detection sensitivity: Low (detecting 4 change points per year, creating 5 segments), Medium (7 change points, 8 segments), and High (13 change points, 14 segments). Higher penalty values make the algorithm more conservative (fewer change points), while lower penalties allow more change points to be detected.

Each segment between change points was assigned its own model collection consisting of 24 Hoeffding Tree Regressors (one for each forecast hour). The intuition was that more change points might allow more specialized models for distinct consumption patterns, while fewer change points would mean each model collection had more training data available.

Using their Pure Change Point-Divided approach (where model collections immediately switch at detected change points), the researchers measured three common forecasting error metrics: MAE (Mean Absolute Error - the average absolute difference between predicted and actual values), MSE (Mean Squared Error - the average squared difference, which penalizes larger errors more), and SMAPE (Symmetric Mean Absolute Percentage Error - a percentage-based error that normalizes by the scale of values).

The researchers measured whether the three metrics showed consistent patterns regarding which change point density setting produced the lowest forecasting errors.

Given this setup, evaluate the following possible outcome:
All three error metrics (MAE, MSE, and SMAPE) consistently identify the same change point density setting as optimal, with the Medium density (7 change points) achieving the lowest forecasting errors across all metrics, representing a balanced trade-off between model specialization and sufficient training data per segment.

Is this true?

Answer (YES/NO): NO